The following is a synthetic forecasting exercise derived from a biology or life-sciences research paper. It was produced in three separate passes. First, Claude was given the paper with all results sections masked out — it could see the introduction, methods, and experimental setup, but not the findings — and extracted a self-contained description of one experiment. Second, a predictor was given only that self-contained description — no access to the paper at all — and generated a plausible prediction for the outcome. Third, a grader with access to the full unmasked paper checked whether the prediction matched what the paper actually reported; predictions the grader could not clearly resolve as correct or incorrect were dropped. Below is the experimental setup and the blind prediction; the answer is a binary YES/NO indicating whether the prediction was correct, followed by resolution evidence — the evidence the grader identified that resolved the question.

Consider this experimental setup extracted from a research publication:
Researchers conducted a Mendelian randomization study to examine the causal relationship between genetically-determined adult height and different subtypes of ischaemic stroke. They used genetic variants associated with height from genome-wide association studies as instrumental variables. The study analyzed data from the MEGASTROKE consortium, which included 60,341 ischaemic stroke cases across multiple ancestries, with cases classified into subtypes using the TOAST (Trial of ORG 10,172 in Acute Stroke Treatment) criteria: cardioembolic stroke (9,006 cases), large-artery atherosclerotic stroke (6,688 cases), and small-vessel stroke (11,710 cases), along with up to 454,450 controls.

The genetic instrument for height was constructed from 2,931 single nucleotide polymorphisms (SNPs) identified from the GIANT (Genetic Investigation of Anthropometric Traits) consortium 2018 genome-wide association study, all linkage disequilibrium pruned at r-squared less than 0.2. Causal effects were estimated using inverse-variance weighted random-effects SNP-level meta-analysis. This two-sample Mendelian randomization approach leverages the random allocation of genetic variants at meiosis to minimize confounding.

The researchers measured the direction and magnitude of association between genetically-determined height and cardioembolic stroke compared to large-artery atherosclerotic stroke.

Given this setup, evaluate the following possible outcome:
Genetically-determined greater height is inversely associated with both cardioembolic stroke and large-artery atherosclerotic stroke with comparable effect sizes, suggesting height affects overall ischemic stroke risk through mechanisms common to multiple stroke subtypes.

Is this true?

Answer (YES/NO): NO